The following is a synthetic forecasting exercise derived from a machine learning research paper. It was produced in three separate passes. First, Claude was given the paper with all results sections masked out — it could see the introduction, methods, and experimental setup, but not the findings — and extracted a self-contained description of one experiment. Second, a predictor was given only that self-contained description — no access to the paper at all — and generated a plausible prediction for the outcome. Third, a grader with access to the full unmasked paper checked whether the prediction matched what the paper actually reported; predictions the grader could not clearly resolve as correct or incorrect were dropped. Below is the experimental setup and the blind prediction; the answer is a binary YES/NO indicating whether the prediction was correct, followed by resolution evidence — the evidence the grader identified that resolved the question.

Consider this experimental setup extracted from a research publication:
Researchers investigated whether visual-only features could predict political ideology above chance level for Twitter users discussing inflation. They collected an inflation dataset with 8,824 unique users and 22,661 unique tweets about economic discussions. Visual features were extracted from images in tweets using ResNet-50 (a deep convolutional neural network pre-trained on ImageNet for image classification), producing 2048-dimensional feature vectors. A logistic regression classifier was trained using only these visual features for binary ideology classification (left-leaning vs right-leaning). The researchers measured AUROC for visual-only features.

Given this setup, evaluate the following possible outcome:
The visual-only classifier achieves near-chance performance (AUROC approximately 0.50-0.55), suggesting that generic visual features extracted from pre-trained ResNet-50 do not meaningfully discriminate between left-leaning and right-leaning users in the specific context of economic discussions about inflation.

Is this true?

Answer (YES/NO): YES